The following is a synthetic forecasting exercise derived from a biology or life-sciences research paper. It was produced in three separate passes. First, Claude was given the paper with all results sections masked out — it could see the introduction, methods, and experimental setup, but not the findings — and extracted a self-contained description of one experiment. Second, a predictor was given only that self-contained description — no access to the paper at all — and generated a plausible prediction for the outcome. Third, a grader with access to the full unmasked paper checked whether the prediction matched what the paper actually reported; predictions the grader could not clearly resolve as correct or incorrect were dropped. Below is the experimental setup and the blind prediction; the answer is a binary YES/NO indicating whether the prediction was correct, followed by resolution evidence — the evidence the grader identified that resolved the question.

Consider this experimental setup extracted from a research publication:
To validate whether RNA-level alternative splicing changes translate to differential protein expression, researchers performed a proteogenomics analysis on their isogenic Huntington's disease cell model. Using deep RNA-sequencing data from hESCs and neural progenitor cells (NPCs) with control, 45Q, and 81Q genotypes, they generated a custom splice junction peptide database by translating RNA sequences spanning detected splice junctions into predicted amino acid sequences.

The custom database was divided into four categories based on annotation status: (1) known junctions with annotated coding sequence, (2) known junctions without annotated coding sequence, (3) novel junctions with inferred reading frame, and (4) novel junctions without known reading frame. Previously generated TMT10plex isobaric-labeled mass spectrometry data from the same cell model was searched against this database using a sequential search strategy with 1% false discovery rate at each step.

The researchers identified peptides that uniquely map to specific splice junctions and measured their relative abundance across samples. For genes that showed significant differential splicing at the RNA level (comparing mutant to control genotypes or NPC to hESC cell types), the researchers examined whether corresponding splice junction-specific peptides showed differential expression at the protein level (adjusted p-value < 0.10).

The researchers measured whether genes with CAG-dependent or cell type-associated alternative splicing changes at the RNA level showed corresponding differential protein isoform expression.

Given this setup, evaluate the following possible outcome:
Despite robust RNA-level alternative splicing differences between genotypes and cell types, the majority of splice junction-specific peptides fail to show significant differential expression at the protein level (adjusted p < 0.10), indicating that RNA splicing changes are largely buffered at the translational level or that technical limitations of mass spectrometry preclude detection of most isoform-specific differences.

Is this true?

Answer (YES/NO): NO